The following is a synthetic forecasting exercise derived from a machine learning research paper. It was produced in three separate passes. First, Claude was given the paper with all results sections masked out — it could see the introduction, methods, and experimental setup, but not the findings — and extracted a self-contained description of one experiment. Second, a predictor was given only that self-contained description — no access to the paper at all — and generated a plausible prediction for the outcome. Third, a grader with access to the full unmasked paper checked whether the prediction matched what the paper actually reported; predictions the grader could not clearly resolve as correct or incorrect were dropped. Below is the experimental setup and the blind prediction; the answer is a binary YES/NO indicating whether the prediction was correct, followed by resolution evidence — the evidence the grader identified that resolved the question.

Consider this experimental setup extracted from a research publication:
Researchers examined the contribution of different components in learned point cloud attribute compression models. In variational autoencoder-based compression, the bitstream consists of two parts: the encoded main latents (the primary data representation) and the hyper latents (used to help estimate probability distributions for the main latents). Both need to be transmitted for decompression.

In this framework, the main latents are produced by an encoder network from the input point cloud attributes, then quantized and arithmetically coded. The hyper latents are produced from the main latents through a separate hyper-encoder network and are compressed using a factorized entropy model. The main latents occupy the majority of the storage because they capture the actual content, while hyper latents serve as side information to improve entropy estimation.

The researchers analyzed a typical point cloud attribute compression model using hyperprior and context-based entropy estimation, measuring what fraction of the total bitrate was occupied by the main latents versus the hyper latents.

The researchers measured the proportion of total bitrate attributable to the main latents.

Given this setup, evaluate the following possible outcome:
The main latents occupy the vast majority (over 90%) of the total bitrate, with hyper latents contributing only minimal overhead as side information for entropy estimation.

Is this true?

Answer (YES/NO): YES